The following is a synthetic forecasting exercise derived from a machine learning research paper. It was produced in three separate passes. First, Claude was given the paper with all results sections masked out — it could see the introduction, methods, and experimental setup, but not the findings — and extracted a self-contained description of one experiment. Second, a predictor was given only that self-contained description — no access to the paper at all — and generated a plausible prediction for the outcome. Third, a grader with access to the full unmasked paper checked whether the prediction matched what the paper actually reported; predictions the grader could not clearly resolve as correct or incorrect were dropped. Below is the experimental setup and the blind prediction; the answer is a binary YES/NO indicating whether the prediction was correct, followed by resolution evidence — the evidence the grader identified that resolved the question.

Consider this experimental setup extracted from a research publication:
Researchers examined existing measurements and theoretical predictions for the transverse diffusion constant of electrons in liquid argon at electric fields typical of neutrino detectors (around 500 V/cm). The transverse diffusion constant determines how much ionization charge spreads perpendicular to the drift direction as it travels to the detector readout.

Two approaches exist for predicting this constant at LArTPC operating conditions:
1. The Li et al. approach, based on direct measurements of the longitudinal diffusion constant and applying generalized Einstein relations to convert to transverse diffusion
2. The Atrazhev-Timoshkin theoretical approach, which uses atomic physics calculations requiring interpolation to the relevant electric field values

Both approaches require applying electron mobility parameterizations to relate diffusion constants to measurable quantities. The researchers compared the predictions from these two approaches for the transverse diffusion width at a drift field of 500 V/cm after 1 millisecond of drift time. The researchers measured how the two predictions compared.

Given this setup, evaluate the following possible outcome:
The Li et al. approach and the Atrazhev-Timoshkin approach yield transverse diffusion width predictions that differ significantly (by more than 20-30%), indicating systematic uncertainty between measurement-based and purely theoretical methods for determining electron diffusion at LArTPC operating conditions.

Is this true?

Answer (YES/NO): NO